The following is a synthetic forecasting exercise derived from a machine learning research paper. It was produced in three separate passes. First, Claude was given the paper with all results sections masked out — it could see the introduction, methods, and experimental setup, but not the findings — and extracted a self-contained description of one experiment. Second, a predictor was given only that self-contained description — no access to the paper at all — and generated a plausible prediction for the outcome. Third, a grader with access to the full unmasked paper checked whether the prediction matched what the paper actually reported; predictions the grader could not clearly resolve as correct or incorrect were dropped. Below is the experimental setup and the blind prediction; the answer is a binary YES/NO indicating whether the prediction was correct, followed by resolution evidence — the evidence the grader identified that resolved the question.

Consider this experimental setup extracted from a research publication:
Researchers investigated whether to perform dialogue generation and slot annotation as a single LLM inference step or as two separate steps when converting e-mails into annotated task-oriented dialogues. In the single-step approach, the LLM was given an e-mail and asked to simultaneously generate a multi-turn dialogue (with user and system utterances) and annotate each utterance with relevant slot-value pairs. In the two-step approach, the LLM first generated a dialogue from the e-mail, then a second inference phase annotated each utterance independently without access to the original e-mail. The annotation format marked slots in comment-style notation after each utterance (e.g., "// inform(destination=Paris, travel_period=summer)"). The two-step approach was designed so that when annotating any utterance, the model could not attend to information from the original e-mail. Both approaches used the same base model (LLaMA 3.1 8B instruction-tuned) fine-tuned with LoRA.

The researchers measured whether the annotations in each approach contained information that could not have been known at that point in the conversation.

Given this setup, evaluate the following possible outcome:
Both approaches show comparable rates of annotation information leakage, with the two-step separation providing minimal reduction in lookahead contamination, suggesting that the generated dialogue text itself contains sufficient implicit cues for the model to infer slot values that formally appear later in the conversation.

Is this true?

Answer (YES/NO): NO